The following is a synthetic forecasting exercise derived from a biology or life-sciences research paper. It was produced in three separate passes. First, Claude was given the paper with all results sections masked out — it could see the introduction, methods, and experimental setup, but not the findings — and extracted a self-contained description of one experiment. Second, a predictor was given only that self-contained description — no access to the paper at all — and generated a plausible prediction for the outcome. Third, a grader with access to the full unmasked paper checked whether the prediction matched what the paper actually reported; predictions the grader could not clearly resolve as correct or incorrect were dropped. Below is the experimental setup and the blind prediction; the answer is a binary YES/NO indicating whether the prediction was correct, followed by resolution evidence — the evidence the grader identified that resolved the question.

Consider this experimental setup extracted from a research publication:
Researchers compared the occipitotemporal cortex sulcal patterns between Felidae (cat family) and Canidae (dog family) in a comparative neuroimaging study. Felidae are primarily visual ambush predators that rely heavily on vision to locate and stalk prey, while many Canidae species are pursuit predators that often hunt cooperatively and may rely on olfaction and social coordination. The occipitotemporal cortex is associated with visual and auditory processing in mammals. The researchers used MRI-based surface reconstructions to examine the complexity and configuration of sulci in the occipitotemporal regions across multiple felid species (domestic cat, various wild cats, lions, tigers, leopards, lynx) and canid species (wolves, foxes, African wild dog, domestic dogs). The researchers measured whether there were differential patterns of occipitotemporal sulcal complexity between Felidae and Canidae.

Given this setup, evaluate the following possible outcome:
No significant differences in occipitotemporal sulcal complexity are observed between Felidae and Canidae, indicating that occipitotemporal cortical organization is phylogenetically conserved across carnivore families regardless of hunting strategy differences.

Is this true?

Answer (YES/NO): NO